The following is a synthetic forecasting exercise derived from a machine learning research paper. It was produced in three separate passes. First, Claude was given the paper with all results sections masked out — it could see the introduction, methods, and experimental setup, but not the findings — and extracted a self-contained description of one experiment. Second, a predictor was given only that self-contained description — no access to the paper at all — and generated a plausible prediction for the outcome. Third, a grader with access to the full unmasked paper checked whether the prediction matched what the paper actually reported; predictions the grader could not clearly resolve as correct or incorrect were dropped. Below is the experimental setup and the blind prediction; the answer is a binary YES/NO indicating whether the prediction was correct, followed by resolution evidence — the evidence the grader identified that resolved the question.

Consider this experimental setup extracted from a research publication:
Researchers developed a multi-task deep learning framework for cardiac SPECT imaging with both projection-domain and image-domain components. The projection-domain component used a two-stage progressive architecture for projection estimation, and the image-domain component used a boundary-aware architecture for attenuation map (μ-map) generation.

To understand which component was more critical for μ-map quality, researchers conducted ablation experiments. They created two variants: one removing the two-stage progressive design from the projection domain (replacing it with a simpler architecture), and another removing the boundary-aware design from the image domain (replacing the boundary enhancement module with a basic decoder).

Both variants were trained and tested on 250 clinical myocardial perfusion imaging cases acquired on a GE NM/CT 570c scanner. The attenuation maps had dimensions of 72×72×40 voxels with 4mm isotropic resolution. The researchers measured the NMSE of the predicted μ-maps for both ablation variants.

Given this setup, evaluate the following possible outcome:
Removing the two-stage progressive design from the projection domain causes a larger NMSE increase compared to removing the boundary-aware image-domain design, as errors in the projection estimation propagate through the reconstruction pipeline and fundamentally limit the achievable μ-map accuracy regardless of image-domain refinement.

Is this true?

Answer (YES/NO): NO